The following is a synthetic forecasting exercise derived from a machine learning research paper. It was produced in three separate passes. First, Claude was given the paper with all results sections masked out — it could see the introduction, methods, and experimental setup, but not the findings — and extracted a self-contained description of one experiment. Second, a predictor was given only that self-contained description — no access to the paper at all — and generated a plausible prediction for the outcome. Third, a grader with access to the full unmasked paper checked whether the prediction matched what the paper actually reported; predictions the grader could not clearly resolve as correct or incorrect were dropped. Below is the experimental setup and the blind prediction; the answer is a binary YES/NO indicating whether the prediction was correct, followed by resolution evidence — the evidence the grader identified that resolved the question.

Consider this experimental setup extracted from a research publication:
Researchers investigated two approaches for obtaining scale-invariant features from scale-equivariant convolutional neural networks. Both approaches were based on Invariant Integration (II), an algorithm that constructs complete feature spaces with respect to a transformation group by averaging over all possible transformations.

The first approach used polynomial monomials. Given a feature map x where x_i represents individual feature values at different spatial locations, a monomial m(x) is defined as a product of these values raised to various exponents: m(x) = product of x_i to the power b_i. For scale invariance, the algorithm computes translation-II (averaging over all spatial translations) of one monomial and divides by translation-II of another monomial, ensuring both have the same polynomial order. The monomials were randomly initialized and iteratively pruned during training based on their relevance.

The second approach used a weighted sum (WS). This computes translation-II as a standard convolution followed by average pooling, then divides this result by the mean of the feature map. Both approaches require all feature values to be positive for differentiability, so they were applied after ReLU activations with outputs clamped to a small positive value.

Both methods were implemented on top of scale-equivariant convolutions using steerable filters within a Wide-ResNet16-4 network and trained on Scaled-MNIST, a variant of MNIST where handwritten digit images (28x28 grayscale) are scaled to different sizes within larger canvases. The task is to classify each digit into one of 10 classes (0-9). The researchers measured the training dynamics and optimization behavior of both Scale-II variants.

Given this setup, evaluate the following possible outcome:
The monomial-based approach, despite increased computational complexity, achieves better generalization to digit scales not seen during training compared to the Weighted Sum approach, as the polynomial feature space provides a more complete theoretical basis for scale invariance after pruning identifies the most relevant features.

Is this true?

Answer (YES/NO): NO